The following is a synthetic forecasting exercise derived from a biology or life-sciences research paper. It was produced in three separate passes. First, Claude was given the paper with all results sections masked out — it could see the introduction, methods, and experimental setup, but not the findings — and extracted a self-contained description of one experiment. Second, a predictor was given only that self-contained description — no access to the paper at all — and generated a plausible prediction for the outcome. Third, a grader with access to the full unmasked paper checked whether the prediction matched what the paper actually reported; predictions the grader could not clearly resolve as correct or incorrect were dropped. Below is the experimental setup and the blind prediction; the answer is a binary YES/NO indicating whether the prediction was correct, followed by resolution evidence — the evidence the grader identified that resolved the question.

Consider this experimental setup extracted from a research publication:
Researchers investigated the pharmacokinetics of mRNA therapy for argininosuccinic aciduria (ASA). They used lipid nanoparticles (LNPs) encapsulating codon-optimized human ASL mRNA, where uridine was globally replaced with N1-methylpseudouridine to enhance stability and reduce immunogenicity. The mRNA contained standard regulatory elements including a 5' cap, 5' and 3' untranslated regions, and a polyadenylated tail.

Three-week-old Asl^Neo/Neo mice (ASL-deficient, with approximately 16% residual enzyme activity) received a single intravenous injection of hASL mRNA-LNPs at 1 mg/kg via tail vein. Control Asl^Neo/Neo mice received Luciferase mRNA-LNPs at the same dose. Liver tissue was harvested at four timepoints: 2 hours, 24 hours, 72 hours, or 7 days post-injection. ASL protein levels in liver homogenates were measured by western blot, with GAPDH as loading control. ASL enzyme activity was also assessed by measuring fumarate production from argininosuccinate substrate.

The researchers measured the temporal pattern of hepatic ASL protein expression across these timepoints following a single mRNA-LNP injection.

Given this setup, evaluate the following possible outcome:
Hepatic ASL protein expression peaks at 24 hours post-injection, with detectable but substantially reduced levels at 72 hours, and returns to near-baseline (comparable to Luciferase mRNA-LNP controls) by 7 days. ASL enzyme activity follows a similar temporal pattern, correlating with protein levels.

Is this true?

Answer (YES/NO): NO